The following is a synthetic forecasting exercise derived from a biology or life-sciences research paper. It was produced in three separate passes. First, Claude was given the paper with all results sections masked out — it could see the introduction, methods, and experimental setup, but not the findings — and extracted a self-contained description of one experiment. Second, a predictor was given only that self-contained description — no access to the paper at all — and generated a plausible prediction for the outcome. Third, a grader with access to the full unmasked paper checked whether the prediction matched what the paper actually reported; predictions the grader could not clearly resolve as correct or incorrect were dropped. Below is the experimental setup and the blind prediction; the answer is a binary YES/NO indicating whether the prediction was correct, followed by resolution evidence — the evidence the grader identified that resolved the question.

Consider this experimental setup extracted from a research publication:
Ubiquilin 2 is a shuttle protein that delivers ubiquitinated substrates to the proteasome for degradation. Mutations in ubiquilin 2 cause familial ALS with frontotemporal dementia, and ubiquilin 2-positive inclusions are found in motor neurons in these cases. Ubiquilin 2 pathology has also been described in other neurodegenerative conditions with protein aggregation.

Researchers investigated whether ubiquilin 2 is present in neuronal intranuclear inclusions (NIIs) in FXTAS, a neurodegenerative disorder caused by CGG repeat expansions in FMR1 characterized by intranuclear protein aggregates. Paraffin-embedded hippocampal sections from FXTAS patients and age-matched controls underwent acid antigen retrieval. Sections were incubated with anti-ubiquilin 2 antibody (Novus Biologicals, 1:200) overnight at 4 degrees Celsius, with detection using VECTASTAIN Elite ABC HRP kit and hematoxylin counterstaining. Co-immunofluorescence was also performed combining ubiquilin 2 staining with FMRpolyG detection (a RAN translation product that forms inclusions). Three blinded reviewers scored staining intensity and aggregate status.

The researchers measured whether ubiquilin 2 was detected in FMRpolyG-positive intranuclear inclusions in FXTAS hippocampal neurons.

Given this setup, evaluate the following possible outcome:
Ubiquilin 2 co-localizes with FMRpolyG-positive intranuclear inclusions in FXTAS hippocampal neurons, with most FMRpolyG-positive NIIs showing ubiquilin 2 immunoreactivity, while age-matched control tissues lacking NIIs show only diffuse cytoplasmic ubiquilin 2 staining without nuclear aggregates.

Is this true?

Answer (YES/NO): NO